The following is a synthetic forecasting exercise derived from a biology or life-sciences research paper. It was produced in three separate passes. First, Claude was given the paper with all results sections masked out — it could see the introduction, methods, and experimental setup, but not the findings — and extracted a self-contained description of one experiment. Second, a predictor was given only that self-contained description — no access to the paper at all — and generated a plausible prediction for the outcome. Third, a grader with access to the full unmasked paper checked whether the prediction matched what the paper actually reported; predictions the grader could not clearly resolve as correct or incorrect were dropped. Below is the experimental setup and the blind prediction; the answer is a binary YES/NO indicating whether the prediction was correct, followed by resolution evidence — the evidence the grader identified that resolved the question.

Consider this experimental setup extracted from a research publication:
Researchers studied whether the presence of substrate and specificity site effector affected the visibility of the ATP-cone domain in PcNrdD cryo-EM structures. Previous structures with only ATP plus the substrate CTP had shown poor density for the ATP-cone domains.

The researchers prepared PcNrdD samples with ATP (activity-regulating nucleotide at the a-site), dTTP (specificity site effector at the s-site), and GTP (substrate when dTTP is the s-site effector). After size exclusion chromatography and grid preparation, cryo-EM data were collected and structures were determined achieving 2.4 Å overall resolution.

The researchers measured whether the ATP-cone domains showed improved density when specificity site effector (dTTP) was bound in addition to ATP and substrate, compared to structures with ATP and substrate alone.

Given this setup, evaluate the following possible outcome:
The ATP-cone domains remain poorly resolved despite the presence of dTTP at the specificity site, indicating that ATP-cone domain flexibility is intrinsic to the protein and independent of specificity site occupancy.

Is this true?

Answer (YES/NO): NO